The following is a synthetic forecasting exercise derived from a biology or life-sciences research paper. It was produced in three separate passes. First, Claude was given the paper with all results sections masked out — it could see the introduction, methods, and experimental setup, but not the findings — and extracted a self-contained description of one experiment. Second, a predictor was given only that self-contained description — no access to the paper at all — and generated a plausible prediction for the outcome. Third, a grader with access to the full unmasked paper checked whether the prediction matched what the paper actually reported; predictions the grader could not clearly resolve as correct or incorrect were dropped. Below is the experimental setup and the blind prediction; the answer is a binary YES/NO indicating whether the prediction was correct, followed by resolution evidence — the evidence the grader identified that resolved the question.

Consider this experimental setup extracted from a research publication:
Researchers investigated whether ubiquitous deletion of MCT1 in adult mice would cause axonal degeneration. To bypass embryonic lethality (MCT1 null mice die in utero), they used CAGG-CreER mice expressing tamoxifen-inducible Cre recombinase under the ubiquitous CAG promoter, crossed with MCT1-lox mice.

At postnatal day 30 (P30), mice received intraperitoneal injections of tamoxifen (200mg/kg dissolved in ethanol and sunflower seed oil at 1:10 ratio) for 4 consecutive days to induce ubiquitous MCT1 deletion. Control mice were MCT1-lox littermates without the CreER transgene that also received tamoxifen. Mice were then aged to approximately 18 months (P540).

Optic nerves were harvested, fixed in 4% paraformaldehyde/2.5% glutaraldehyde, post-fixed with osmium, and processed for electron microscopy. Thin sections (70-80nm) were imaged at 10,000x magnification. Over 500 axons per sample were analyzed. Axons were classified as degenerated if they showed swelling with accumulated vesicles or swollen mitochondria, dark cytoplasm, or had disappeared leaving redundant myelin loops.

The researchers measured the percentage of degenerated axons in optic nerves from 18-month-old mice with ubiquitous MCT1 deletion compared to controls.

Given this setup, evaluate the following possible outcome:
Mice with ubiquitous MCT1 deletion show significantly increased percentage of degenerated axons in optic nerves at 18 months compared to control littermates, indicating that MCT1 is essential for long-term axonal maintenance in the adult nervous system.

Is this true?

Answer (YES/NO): YES